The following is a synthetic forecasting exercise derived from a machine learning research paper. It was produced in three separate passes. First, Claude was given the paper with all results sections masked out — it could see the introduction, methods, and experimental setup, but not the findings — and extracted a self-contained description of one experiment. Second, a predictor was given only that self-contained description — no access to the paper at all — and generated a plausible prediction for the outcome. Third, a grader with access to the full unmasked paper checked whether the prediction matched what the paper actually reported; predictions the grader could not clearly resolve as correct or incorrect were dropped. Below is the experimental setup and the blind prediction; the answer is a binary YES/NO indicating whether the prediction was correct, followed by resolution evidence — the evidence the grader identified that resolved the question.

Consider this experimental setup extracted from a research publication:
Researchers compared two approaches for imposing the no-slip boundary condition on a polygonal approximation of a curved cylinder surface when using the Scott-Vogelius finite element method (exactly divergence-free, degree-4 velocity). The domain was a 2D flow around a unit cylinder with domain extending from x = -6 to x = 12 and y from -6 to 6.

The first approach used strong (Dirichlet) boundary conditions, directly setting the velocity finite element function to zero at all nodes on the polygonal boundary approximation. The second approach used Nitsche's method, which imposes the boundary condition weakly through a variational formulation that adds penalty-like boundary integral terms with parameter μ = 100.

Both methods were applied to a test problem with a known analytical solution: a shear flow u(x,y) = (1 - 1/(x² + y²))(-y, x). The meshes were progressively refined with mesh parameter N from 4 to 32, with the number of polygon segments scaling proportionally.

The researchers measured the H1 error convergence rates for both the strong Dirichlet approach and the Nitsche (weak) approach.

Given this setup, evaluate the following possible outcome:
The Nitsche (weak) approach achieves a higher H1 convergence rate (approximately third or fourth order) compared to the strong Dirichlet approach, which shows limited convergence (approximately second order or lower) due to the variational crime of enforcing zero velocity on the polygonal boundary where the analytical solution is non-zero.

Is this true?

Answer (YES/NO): NO